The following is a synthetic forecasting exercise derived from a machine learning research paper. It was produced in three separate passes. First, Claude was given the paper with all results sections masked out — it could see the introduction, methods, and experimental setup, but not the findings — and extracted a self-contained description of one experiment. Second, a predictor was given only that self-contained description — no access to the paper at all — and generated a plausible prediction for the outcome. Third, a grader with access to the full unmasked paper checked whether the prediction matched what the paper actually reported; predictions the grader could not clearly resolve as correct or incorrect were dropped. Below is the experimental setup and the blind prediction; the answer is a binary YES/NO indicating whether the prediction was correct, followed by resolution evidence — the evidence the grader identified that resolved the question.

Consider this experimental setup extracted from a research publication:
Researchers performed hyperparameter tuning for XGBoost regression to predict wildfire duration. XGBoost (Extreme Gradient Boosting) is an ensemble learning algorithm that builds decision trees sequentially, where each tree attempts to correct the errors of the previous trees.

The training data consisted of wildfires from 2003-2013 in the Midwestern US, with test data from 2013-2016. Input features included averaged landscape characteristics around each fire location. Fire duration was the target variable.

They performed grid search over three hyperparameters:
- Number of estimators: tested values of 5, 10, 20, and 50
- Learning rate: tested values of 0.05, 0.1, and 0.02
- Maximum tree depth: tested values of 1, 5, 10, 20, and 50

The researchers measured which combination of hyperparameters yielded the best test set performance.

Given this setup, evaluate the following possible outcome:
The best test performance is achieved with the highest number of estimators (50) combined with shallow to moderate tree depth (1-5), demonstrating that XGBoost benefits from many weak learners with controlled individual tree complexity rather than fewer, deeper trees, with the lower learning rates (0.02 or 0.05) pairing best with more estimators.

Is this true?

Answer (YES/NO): NO